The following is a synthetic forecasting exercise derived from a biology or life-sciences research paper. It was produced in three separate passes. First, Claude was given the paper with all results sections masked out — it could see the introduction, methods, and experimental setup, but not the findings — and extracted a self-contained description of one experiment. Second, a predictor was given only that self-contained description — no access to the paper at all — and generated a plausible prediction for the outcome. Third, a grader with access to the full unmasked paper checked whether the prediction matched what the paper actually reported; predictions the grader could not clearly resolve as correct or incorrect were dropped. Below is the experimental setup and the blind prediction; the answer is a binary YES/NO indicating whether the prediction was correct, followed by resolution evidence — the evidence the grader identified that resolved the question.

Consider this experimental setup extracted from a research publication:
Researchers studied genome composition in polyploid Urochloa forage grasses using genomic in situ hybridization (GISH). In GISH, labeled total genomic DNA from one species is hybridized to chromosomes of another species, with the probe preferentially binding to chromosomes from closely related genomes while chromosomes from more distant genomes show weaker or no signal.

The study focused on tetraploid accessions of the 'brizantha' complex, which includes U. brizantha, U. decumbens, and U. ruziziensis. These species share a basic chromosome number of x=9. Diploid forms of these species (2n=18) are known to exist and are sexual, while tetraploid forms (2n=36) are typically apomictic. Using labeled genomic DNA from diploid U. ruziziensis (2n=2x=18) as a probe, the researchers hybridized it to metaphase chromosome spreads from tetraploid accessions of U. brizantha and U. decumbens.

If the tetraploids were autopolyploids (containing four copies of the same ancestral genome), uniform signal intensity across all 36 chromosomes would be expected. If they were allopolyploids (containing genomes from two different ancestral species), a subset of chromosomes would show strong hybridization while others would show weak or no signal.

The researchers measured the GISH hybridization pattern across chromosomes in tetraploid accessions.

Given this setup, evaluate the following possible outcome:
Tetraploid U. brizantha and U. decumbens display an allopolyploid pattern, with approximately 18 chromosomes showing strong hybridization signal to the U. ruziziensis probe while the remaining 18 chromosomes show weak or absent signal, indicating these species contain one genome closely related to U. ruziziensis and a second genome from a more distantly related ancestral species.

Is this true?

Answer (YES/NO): NO